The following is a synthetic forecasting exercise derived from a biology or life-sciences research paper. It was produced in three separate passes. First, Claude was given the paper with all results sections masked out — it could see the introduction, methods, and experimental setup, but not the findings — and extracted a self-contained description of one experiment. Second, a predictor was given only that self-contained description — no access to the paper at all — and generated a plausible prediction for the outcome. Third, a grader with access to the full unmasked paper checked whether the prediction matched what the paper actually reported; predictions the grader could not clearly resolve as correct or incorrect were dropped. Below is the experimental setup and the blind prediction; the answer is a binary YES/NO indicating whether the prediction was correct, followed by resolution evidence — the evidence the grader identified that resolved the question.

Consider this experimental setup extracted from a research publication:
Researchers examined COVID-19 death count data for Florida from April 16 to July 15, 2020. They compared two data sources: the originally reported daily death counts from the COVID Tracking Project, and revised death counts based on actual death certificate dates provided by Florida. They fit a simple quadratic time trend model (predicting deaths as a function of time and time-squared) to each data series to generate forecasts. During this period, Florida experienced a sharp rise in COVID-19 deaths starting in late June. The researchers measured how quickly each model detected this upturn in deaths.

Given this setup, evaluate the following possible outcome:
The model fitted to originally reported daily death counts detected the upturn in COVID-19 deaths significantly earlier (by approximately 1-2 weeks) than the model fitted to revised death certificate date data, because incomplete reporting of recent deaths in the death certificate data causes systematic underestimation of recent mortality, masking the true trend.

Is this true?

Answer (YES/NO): NO